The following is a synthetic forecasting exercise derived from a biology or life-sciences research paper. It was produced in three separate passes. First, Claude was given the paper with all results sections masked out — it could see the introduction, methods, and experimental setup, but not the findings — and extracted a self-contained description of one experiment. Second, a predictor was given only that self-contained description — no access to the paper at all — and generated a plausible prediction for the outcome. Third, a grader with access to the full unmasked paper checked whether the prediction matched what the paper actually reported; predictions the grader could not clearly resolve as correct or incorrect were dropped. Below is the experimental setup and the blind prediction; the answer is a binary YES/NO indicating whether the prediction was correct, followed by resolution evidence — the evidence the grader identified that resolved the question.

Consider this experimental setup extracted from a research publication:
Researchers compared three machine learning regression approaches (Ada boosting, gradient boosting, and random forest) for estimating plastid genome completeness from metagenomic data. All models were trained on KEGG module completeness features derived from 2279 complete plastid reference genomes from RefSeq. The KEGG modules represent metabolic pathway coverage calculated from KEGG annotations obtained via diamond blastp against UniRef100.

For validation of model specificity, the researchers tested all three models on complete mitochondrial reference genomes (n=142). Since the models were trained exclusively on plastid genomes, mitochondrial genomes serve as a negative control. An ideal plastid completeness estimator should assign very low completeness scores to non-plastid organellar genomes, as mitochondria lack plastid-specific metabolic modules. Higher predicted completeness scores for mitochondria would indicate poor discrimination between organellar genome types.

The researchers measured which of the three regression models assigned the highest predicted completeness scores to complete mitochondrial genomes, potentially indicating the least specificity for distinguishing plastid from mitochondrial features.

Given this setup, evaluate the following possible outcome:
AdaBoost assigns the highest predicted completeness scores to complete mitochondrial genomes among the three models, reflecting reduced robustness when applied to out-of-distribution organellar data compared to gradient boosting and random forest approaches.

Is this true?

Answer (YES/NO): YES